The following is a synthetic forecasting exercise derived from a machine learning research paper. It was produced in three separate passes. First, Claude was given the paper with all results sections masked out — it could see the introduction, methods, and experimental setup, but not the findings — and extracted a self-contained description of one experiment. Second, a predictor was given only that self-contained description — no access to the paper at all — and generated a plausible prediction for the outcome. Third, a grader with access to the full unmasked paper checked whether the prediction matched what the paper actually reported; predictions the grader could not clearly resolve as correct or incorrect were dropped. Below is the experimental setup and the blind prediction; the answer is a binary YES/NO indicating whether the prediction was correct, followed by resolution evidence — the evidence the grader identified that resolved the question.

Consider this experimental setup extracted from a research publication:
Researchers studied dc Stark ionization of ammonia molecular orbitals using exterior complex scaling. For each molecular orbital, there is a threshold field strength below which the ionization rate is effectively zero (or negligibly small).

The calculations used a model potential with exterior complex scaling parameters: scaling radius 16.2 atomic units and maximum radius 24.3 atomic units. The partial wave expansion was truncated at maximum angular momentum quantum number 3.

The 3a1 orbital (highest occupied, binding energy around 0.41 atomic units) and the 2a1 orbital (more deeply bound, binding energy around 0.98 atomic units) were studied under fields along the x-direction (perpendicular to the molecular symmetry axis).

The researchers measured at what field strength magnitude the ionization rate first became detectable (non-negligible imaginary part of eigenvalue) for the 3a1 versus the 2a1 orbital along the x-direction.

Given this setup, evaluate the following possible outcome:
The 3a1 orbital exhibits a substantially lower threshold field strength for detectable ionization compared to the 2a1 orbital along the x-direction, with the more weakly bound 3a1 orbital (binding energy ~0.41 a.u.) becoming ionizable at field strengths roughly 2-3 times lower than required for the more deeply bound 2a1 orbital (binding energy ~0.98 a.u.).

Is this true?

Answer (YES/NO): YES